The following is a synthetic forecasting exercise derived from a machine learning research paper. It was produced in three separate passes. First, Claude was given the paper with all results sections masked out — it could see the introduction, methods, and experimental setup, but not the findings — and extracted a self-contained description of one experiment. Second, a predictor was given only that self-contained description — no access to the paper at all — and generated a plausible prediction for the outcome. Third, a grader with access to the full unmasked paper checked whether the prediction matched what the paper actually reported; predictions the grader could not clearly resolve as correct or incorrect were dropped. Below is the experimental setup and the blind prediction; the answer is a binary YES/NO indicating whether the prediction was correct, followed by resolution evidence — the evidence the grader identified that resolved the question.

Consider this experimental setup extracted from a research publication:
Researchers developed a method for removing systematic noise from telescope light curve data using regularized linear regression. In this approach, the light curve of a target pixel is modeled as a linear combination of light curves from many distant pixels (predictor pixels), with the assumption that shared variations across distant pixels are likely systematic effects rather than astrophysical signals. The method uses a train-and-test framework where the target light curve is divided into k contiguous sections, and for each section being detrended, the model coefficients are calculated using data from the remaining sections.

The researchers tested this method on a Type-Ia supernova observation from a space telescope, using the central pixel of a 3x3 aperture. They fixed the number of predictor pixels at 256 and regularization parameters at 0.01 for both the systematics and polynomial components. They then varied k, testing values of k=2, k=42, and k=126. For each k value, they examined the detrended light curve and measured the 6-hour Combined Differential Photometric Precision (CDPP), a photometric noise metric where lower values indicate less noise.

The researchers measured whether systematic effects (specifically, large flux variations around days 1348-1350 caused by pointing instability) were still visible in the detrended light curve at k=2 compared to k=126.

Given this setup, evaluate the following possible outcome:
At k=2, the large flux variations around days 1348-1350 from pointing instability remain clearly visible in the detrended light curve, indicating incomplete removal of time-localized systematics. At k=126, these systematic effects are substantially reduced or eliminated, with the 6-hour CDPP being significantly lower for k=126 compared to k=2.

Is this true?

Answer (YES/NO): YES